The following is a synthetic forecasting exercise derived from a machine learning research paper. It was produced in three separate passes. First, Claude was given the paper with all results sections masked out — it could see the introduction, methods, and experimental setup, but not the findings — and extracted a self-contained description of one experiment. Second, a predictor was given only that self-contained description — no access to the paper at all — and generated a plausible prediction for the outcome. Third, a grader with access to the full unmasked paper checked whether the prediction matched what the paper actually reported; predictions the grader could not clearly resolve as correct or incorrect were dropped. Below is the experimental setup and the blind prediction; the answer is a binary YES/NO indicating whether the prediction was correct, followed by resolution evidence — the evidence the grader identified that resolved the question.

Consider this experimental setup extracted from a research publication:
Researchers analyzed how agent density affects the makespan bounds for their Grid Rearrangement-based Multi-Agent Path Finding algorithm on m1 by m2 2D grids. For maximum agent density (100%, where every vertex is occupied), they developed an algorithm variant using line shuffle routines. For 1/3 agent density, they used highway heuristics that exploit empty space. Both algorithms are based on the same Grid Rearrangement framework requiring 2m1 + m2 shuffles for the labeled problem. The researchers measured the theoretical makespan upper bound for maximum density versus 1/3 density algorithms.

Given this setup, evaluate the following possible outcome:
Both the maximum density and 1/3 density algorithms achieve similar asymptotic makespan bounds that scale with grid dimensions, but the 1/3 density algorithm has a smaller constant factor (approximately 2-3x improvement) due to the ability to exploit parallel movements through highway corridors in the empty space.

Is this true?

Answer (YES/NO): NO